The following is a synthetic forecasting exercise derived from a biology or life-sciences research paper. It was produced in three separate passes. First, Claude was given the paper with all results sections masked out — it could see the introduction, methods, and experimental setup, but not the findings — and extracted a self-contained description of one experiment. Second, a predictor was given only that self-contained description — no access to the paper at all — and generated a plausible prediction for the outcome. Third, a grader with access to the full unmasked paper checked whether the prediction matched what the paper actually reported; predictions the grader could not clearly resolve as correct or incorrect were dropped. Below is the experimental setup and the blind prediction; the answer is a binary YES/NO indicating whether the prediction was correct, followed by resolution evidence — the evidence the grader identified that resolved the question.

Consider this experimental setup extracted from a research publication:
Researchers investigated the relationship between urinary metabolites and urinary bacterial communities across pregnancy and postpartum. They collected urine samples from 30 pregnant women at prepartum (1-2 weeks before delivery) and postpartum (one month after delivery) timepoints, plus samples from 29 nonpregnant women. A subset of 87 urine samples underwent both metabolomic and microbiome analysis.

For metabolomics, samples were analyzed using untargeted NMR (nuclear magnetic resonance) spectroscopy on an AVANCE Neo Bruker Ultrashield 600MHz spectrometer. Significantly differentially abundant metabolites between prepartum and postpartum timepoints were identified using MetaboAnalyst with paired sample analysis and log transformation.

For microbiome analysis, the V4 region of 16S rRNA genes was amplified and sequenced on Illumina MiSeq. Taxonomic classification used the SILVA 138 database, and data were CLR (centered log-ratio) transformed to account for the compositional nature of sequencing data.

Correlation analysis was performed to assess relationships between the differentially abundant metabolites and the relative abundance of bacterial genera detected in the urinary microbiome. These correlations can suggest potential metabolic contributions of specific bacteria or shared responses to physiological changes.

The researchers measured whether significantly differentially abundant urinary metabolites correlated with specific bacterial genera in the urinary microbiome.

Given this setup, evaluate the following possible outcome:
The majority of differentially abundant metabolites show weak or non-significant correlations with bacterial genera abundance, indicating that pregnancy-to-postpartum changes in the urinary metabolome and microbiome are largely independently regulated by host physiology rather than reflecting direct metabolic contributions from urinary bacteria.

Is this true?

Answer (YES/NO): NO